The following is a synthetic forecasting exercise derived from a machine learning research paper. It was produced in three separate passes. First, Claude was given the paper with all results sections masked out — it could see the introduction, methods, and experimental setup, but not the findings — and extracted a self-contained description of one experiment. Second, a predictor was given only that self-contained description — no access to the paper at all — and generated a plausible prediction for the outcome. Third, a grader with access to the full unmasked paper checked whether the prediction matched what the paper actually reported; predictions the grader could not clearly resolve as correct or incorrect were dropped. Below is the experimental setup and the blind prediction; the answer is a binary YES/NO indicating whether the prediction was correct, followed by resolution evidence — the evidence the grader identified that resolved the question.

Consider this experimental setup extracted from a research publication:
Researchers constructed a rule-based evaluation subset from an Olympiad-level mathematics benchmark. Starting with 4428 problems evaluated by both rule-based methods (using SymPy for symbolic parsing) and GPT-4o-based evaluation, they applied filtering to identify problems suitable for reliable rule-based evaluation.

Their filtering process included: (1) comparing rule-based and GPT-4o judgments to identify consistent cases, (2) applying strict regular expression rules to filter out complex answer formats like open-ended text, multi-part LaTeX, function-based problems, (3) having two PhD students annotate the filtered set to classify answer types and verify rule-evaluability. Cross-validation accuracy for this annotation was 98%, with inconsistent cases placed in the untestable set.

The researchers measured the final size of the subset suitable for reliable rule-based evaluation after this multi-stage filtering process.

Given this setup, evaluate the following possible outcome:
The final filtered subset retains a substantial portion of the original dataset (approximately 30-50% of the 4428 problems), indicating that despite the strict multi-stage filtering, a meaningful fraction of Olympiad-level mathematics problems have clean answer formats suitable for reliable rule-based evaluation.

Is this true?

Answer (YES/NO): NO